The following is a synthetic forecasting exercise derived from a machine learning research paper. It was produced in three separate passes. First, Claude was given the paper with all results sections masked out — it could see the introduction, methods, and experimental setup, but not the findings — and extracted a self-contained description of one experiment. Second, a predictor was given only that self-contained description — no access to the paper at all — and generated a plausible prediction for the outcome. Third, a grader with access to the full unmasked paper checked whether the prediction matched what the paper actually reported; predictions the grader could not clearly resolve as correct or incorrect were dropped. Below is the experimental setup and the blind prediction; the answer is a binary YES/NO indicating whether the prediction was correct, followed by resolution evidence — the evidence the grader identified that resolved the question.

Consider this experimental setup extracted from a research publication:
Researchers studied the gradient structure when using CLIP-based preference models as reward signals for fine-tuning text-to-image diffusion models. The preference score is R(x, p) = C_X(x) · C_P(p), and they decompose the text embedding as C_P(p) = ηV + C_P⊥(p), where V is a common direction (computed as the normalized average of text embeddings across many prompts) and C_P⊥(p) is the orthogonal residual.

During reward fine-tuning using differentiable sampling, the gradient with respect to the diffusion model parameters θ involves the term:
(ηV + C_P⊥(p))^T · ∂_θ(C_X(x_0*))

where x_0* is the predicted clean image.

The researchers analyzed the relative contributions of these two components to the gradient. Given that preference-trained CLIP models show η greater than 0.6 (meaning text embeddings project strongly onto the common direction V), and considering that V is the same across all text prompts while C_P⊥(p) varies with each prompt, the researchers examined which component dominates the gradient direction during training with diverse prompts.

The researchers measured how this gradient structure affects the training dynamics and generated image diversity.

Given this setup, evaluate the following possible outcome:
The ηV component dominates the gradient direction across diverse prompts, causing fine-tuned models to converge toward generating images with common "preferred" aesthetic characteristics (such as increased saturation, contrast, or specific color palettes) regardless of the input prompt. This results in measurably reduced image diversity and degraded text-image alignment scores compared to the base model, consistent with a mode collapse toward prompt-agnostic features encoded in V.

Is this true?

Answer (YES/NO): NO